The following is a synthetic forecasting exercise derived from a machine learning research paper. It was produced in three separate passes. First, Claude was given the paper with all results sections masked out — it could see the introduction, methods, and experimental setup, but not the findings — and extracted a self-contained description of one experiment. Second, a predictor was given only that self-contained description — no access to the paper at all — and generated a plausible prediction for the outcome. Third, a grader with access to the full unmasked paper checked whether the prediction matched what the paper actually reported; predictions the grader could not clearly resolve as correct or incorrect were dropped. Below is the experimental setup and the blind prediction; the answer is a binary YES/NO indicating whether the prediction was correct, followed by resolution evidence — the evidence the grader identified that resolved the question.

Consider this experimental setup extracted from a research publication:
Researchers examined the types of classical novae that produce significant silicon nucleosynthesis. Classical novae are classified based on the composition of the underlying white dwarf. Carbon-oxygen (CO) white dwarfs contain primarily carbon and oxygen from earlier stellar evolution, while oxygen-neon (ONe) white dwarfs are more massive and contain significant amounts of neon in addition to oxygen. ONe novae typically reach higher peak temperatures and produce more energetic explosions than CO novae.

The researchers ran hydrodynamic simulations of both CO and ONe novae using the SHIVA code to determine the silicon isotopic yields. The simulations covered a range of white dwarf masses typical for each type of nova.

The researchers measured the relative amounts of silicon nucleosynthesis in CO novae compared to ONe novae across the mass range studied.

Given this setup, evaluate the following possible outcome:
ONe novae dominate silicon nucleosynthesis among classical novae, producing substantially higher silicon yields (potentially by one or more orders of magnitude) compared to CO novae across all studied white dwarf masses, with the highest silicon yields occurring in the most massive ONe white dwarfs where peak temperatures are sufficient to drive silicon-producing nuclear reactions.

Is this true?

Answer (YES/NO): NO